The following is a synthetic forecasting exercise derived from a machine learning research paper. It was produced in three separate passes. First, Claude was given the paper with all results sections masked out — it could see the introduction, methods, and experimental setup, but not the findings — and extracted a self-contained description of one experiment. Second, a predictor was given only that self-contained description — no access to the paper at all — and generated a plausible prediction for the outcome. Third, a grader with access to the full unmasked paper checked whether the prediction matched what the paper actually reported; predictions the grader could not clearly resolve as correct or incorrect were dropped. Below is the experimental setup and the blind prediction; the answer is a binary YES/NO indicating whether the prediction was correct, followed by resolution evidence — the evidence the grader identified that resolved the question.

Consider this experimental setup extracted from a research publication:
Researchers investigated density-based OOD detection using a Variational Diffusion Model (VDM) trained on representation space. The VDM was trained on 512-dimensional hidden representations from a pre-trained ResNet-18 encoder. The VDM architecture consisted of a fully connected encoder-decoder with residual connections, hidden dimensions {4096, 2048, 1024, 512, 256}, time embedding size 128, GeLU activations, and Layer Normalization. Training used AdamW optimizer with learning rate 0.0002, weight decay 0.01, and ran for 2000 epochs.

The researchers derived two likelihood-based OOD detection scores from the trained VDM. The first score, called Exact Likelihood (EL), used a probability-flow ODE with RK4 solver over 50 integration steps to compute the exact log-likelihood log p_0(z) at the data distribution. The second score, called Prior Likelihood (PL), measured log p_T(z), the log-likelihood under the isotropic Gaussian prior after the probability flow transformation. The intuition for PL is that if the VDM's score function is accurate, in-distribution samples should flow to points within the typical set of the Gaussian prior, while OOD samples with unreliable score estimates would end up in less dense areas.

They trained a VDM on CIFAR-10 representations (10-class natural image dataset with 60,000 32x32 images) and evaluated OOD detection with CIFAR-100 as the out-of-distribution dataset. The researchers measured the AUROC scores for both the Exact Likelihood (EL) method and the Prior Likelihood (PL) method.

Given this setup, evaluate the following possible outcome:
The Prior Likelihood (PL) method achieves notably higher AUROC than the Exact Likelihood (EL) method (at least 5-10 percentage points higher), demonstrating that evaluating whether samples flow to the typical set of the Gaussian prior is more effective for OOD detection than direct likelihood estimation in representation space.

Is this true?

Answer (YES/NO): NO